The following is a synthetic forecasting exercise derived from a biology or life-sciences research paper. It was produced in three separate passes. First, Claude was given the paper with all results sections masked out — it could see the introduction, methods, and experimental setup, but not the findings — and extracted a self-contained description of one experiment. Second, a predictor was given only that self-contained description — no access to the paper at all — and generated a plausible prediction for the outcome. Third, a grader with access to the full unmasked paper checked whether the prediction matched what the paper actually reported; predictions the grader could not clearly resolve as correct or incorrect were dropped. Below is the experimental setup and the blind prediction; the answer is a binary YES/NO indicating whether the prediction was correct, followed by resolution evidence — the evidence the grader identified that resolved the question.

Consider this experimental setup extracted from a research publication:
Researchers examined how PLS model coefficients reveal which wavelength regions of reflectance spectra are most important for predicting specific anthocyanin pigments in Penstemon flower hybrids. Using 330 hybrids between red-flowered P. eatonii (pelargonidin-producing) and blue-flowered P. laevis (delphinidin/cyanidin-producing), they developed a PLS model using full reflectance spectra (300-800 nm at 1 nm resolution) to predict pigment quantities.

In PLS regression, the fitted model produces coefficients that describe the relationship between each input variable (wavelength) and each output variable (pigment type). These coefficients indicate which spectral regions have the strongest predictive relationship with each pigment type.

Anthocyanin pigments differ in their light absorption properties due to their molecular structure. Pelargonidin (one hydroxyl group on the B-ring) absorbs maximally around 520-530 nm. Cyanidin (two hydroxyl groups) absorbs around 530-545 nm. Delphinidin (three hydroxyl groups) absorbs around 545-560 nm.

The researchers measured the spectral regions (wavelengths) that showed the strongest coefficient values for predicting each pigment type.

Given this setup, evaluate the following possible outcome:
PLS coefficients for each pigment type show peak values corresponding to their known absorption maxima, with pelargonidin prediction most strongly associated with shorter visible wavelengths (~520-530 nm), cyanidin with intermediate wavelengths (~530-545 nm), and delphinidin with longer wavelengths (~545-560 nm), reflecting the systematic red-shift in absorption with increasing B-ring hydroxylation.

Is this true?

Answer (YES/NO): NO